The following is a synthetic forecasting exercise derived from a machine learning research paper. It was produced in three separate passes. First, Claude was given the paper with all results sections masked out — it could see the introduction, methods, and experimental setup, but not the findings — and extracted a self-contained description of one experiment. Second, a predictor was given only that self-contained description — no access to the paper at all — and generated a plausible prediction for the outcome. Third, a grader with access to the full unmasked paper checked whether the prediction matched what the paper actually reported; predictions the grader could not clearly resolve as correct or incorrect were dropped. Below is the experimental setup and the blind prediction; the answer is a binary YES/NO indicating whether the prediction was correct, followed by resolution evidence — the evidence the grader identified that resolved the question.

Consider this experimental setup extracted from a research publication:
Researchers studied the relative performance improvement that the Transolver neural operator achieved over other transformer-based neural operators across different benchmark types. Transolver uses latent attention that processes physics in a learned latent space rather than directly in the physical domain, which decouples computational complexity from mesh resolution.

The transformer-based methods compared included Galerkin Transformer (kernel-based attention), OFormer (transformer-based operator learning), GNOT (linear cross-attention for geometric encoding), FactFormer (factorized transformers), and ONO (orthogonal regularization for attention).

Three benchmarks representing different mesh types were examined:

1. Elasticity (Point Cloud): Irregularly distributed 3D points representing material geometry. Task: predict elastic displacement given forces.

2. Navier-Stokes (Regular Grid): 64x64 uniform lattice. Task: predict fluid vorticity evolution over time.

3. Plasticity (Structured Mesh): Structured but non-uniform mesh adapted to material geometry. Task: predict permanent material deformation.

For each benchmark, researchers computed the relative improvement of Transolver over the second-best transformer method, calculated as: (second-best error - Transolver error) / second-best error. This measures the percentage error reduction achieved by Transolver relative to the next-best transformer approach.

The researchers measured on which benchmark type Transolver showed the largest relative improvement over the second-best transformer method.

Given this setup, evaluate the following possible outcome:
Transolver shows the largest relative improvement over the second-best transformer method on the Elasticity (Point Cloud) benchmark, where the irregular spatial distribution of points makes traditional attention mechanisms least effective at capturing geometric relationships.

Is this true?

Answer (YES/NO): YES